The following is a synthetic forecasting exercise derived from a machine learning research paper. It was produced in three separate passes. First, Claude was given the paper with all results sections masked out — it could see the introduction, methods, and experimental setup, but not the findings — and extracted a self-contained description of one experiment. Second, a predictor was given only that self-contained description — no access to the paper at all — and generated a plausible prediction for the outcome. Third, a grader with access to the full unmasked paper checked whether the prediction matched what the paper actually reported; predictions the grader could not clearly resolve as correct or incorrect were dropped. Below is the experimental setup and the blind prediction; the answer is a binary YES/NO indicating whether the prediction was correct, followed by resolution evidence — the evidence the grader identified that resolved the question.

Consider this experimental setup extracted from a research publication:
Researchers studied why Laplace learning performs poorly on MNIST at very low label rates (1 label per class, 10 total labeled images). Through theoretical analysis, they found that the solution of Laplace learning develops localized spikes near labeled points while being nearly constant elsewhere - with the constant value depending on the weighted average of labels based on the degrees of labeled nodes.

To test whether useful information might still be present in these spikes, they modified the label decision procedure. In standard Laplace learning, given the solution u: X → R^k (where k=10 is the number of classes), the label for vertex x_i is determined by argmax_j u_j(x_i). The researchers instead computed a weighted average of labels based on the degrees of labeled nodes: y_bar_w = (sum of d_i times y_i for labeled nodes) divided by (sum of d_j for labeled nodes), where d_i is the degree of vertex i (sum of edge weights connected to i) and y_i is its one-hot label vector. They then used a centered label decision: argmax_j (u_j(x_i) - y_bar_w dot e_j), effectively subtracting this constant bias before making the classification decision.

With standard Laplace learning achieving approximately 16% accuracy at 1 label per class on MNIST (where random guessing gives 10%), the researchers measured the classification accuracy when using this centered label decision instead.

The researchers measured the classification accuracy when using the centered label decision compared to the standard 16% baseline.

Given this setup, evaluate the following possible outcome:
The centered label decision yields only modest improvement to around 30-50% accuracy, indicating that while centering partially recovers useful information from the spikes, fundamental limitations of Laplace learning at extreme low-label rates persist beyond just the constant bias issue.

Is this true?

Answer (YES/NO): NO